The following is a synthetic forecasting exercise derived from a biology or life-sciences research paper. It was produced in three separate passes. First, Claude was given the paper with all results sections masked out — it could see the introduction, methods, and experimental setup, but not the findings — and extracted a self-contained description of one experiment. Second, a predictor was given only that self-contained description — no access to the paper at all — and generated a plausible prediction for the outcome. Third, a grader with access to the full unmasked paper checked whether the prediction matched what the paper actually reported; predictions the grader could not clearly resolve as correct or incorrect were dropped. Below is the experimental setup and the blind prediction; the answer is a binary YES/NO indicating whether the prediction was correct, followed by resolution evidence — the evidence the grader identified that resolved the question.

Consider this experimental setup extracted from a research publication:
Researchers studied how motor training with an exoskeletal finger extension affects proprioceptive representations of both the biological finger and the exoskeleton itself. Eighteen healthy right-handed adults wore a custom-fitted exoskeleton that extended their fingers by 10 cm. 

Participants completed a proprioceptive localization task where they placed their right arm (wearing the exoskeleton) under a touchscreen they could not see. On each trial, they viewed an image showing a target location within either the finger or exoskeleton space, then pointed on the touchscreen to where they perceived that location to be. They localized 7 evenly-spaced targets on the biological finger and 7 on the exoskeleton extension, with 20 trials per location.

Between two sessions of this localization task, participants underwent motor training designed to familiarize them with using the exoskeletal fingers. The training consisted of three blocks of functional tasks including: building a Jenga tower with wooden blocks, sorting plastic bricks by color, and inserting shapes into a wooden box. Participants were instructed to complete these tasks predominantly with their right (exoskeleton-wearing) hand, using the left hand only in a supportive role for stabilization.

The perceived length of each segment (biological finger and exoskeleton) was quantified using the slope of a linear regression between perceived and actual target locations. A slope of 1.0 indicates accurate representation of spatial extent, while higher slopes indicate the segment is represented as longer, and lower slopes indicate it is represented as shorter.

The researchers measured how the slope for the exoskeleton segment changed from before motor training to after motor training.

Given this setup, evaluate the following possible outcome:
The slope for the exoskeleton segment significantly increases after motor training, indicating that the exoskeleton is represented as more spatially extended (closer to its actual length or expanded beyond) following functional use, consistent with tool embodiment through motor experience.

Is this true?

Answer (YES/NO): YES